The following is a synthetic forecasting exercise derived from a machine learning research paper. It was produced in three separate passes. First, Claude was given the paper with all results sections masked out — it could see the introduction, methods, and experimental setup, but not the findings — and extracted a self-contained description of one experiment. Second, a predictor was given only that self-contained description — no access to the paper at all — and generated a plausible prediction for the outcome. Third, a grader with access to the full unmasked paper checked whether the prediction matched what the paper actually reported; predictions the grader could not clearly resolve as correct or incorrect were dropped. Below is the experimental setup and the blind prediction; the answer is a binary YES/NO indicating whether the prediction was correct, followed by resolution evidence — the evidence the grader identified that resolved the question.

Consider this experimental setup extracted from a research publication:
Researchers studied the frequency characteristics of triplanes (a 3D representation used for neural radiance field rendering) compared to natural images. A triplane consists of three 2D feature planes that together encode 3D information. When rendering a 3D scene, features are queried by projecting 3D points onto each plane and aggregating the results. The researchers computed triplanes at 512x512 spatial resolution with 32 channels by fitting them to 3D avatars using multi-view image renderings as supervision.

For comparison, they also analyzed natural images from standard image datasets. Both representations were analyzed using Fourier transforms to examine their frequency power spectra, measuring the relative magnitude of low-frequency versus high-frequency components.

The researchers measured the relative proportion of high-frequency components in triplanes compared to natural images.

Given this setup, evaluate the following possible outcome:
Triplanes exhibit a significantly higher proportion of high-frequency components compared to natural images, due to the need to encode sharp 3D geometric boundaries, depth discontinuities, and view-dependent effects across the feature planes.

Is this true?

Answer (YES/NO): YES